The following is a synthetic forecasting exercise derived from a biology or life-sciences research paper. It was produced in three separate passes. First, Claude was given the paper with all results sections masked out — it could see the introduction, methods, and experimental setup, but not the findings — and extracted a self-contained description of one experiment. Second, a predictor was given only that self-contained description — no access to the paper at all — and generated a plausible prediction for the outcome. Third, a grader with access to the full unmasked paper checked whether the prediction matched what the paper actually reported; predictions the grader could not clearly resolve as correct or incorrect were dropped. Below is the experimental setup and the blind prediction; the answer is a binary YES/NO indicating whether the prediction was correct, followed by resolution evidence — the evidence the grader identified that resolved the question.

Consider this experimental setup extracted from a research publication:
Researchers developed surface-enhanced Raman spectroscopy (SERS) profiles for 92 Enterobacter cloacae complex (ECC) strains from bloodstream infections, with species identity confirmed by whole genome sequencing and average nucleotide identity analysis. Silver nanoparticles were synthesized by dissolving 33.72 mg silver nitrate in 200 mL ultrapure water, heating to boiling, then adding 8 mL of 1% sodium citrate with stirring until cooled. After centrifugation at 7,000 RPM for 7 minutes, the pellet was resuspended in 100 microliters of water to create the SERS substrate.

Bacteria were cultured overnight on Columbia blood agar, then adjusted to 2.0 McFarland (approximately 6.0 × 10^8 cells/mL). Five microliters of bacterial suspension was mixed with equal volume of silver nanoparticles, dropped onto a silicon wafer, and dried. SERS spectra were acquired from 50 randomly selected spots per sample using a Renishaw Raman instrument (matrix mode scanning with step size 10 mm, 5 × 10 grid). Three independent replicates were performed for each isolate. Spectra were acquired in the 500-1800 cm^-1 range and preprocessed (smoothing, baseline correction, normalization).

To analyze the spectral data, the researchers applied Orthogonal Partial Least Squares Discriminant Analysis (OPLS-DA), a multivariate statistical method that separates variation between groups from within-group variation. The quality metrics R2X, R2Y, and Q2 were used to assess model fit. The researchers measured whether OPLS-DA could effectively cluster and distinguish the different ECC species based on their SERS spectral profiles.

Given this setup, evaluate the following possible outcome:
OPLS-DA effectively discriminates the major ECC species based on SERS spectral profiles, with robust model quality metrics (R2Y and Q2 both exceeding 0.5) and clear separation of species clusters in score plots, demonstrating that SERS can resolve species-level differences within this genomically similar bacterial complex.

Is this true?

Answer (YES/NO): NO